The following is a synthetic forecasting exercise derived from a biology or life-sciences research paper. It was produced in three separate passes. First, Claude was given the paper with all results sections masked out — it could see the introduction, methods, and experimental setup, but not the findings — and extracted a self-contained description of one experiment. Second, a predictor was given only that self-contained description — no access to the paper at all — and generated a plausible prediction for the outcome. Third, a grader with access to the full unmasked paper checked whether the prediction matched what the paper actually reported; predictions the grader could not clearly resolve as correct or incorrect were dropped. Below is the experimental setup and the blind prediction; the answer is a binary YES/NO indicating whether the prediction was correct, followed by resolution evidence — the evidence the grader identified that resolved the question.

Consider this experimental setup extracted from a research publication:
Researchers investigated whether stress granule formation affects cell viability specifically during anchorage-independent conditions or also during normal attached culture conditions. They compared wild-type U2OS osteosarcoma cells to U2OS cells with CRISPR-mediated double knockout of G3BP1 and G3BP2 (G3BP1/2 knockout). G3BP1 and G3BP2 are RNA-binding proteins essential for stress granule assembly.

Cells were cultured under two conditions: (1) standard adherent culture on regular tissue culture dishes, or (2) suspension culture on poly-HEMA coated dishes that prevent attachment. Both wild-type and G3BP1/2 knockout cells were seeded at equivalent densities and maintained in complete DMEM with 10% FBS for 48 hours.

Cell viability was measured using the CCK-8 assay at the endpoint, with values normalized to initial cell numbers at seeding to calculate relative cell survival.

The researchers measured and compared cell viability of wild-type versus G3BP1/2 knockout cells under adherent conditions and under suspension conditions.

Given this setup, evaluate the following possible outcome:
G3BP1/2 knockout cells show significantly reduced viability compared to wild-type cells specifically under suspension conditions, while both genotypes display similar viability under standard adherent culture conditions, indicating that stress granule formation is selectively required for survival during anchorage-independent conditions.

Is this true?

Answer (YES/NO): NO